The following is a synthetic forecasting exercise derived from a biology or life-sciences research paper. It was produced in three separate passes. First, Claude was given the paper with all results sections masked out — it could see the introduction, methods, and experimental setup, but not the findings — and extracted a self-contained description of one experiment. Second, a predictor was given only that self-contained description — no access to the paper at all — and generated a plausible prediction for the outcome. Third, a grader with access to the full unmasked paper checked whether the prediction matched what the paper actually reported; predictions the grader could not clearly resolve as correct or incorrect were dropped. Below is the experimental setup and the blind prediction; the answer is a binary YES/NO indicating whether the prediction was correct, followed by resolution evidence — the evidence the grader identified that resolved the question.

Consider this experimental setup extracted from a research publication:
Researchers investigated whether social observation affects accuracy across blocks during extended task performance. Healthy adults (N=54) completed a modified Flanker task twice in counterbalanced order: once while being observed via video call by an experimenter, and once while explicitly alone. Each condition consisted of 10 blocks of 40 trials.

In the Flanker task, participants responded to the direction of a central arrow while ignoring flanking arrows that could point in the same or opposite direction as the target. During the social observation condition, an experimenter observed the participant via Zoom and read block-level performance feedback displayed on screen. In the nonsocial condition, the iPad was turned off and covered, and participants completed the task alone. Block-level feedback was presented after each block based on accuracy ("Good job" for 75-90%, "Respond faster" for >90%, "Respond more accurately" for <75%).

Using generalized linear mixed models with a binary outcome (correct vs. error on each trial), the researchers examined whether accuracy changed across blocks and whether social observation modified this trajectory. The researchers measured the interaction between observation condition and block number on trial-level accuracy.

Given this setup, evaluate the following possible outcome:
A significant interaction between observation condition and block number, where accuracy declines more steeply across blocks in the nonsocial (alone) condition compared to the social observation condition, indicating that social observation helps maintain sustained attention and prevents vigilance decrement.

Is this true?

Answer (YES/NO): NO